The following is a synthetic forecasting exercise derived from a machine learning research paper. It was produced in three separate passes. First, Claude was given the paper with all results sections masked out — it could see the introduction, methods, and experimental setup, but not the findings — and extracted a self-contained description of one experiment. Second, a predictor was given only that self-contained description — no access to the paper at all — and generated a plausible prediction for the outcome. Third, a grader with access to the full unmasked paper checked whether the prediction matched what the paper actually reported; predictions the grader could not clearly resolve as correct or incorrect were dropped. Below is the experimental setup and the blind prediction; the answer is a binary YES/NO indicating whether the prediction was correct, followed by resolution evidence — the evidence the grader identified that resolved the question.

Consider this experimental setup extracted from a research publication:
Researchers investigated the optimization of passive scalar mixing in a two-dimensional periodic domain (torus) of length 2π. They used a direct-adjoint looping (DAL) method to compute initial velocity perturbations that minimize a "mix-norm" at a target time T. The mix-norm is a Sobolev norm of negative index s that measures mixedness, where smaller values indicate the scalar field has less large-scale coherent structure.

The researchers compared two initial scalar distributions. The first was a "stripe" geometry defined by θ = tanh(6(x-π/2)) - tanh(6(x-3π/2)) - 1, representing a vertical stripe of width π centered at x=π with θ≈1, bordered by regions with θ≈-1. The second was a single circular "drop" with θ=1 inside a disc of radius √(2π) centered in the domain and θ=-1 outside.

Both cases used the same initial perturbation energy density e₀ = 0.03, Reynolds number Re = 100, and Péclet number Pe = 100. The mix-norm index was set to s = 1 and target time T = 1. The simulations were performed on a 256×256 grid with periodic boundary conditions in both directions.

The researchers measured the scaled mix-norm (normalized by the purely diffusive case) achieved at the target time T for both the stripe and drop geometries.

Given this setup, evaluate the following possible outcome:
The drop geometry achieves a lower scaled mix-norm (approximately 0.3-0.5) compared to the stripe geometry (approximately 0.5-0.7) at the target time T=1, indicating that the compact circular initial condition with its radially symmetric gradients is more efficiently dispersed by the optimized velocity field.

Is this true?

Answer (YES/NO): NO